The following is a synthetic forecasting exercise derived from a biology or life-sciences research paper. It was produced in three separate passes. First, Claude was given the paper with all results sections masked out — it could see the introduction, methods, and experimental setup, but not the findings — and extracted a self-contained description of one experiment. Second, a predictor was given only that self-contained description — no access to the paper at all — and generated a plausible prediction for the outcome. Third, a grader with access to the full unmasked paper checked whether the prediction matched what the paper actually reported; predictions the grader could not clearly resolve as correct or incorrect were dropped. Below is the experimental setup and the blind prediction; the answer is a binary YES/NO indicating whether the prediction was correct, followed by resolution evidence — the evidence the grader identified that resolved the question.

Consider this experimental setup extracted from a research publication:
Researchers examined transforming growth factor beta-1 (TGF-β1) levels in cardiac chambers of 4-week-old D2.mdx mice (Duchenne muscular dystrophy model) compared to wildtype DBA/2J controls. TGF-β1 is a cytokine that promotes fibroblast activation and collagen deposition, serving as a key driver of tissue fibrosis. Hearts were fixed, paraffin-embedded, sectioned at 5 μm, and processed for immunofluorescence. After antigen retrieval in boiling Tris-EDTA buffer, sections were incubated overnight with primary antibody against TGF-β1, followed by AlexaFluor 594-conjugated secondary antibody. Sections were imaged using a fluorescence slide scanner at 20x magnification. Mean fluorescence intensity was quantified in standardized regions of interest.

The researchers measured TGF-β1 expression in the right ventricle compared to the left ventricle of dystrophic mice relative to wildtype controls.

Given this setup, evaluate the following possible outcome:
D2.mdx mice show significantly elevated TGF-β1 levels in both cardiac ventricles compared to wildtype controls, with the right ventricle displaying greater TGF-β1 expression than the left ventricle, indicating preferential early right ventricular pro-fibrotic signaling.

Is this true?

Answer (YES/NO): NO